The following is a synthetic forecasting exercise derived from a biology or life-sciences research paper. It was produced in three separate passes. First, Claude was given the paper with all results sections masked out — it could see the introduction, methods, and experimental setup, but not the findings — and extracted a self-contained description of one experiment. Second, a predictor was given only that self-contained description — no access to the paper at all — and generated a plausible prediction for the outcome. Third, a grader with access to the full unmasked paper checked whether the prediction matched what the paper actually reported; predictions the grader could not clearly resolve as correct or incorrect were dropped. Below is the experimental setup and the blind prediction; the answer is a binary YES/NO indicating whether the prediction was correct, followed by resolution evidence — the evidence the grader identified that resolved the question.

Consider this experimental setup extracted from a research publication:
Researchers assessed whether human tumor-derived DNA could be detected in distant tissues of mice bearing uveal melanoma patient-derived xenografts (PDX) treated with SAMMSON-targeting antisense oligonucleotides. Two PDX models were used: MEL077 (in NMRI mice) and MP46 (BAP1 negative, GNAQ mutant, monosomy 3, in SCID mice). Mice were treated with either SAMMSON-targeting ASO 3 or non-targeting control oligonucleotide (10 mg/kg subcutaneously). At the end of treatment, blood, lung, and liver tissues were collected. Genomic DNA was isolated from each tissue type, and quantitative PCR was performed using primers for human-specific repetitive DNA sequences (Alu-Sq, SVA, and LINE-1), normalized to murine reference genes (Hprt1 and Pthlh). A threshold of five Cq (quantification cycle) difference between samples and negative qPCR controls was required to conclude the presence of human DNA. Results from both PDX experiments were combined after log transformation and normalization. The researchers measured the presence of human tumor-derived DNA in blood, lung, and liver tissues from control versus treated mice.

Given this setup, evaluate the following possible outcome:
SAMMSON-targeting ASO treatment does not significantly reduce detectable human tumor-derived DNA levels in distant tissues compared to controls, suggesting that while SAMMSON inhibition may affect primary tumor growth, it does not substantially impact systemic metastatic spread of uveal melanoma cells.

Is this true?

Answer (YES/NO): NO